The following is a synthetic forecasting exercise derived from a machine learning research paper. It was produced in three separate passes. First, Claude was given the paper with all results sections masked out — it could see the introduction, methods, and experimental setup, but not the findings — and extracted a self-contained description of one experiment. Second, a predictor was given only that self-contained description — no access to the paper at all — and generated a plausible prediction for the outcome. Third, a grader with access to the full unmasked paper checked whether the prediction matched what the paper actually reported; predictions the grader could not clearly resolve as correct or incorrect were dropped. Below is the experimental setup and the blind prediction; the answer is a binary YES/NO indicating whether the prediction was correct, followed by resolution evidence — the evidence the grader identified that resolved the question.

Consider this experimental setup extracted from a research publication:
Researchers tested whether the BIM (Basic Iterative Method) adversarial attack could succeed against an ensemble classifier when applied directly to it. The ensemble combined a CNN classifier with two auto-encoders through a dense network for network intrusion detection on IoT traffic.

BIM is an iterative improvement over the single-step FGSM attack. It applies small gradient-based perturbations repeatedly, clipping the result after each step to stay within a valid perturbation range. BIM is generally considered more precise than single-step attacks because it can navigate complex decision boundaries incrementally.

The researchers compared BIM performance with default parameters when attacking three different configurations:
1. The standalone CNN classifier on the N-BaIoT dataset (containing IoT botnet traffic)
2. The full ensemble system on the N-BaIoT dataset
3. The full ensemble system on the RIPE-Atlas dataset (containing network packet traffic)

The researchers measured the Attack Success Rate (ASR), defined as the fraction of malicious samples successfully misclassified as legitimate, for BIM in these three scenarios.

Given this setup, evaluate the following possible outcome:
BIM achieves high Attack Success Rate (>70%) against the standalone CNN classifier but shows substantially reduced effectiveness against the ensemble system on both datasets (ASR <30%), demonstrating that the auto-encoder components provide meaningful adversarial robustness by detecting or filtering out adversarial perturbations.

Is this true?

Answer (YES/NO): YES